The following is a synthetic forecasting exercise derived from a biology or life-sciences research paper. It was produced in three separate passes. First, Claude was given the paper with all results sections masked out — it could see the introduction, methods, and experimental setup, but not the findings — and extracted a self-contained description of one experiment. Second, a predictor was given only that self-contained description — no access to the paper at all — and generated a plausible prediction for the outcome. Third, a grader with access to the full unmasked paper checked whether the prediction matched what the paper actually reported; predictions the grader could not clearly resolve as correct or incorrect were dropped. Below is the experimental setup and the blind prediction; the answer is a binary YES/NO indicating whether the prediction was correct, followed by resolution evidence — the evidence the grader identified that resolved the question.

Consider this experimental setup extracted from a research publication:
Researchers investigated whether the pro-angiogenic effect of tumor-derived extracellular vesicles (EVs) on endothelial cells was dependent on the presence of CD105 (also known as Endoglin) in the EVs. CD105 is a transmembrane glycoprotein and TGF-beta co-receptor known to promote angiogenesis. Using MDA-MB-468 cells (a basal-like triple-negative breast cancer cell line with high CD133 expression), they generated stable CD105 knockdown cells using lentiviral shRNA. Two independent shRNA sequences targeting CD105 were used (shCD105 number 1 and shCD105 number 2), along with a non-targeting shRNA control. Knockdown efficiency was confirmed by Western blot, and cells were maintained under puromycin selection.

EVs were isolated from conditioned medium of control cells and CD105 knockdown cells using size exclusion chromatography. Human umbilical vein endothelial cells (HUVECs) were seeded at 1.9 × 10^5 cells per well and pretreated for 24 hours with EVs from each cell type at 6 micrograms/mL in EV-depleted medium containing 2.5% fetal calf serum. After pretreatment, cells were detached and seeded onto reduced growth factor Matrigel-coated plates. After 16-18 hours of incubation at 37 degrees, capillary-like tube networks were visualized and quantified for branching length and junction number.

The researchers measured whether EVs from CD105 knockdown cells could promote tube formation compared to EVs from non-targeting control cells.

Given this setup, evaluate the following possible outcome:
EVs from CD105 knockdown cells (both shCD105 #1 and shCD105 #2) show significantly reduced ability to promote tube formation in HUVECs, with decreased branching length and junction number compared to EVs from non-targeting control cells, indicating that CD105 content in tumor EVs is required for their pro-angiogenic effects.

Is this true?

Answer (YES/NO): NO